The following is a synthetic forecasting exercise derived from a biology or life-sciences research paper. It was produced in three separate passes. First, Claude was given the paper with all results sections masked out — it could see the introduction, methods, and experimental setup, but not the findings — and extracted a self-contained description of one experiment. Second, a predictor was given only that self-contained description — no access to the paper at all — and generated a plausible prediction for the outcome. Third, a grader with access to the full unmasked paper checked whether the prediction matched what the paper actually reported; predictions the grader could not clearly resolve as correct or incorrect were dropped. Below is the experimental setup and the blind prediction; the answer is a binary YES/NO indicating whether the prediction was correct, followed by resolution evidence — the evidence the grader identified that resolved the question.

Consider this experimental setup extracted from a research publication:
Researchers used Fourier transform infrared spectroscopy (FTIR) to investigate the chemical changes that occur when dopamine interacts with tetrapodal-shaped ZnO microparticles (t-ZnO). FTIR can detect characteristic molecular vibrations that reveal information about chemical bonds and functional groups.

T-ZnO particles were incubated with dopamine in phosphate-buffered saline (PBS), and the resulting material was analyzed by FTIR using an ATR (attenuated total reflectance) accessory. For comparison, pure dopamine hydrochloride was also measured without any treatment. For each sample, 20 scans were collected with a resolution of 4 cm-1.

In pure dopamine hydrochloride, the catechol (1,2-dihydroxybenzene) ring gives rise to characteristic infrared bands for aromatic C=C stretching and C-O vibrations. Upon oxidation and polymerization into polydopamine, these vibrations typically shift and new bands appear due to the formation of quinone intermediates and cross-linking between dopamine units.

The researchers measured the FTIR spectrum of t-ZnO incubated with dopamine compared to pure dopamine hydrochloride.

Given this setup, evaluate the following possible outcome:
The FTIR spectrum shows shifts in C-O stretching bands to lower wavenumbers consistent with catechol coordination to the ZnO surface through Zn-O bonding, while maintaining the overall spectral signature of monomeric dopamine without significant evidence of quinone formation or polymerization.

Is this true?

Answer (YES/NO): NO